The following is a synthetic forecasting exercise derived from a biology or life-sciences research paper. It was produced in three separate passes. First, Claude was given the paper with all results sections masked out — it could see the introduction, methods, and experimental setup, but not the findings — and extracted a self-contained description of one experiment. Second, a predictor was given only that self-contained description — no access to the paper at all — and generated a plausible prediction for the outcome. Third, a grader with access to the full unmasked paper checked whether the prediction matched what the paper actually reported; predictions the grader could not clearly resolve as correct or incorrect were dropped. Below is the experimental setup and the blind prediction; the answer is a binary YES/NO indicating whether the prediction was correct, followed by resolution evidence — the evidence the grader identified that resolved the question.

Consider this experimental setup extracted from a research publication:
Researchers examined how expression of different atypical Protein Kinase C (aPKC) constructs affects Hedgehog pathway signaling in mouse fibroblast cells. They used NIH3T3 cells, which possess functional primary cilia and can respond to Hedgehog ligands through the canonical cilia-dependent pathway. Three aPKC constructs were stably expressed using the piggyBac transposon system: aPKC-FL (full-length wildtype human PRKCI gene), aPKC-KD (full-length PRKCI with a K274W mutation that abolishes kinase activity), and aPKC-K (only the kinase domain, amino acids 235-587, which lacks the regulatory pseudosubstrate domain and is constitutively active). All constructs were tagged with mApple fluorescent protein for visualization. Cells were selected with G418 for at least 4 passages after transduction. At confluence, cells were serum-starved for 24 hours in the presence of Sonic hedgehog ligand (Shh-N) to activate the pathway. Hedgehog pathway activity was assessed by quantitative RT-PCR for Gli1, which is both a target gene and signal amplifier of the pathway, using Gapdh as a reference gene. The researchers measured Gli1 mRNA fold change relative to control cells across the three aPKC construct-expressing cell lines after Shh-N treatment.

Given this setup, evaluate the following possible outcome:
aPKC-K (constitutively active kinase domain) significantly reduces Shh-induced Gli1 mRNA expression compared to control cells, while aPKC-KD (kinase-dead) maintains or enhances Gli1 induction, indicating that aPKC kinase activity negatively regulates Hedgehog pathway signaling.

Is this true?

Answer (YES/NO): NO